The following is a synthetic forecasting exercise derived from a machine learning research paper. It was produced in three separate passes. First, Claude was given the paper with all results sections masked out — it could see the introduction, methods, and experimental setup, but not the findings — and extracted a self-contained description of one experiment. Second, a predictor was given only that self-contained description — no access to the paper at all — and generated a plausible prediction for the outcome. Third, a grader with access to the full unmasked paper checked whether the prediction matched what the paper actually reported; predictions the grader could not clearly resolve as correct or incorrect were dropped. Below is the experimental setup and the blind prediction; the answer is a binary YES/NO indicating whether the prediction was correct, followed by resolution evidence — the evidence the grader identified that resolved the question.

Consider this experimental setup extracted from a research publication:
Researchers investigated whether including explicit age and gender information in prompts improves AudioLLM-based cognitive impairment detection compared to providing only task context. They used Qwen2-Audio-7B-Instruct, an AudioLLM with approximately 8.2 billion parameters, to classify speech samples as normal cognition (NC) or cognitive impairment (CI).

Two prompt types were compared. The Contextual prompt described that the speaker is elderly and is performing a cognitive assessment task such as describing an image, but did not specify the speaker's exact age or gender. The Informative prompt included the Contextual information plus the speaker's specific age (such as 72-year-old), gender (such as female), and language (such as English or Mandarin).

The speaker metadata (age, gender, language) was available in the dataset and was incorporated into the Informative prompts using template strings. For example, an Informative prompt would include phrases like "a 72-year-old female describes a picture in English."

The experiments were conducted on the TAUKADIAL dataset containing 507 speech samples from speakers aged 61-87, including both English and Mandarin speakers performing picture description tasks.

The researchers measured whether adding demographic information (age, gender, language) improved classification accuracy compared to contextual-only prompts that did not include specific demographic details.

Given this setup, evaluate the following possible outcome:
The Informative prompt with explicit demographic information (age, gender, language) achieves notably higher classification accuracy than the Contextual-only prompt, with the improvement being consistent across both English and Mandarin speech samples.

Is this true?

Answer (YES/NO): NO